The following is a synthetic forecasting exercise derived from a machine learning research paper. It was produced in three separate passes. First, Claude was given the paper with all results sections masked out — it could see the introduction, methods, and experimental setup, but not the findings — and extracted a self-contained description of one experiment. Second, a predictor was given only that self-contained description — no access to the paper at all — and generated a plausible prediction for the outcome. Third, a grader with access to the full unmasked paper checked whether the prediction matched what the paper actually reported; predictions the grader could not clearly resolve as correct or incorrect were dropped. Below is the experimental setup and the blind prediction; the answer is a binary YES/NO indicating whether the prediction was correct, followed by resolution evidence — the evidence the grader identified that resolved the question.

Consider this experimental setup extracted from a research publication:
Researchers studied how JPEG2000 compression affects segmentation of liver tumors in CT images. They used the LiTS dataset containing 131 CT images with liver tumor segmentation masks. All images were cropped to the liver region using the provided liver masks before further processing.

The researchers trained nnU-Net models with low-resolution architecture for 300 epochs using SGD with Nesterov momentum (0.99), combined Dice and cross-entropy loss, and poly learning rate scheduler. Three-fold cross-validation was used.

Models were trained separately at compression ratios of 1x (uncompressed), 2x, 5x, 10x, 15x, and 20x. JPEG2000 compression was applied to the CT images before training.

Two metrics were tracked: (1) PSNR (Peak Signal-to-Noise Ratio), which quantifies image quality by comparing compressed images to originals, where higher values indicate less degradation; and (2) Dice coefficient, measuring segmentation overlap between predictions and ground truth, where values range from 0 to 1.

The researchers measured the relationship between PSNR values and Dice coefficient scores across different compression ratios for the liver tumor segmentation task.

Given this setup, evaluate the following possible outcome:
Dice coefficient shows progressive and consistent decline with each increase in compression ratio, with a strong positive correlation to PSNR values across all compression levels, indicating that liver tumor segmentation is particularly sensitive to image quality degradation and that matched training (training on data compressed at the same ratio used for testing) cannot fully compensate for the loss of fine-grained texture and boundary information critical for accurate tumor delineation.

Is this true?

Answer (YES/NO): NO